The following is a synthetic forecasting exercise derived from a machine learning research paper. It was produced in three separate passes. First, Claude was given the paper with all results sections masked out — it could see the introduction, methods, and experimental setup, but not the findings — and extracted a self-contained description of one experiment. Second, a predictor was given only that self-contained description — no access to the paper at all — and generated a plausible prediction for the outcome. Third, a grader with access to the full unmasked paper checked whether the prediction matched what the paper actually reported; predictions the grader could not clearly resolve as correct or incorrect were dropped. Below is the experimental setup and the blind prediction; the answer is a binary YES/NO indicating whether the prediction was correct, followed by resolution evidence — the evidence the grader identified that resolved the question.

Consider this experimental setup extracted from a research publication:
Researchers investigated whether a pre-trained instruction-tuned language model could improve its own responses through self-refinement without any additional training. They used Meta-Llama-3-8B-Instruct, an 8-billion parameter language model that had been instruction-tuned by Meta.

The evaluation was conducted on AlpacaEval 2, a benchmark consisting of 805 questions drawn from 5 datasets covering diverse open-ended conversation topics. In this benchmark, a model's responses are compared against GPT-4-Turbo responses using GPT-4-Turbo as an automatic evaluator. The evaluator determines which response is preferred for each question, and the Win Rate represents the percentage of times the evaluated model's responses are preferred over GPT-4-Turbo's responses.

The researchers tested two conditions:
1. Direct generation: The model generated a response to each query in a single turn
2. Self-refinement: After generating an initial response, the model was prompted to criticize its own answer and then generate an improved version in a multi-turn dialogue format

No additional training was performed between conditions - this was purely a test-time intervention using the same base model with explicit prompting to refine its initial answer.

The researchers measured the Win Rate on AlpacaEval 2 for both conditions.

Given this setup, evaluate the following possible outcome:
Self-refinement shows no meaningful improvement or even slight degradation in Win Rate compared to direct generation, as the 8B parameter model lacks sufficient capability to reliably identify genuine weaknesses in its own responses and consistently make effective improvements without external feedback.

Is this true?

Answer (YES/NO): YES